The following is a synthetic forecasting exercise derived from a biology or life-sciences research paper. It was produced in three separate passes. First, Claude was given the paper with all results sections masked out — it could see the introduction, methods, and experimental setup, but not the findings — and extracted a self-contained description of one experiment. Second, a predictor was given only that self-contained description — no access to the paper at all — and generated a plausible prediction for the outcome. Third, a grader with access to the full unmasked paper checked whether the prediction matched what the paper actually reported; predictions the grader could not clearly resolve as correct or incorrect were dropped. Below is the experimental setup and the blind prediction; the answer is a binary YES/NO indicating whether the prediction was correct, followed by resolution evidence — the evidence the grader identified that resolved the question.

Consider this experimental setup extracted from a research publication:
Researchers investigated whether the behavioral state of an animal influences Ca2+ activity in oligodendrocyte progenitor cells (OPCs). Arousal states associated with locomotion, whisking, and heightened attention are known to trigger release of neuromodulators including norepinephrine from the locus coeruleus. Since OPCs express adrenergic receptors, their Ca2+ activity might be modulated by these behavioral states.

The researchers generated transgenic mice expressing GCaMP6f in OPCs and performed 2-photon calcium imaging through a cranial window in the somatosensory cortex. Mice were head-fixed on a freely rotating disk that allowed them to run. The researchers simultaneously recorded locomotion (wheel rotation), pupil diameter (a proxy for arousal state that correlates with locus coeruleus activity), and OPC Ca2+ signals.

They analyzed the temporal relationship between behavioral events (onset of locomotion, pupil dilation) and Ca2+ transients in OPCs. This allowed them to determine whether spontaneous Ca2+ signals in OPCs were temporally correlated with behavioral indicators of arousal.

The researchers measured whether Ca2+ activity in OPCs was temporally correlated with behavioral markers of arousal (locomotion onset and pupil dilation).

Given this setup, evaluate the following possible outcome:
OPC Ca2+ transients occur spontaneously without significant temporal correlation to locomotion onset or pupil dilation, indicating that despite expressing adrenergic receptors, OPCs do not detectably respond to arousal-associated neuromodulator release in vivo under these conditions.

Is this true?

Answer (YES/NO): NO